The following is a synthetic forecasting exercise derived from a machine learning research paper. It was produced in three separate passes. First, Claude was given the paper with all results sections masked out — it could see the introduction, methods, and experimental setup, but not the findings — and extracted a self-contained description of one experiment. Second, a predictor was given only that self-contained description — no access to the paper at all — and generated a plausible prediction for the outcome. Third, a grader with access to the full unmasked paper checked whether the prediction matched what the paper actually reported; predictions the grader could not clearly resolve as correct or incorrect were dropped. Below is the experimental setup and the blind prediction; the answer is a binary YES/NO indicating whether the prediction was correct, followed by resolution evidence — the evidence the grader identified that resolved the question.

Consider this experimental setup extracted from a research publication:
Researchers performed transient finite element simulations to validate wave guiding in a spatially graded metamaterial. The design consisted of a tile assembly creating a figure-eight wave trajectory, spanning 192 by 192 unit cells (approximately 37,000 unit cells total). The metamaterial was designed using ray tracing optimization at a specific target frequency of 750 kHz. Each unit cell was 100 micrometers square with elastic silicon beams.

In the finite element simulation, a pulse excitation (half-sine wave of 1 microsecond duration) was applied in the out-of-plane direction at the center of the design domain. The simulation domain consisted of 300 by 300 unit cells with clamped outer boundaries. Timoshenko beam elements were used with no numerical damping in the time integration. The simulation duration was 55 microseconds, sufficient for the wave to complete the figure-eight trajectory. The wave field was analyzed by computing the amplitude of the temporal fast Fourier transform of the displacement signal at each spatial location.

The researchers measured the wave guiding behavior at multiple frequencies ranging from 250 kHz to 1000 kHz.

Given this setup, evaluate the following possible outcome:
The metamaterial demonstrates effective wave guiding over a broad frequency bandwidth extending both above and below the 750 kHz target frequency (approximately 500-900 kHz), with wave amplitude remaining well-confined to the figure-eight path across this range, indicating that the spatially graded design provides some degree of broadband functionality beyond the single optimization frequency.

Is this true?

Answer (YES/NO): NO